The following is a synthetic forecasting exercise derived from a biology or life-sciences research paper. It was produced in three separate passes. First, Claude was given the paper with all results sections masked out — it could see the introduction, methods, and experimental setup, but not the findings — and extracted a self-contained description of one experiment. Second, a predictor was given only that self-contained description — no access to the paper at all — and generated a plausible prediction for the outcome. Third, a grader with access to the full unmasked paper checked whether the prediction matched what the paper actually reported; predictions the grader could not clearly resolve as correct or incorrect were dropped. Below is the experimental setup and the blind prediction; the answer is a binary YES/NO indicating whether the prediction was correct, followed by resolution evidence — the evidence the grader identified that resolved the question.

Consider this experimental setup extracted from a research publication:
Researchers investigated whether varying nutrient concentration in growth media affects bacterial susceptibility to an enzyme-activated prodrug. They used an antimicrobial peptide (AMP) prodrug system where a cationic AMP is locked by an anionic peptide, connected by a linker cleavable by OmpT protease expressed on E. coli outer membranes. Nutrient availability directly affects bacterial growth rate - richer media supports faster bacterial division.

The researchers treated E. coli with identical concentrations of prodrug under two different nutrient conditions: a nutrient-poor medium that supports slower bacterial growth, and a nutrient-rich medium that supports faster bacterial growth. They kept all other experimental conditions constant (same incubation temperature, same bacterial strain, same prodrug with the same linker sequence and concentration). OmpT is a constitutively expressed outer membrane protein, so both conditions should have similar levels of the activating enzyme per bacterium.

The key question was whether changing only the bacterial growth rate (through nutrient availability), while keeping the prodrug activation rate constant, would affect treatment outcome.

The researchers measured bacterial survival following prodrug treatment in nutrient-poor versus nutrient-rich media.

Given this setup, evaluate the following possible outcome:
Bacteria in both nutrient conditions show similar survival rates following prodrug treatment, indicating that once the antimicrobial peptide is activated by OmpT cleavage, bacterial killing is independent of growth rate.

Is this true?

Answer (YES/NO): NO